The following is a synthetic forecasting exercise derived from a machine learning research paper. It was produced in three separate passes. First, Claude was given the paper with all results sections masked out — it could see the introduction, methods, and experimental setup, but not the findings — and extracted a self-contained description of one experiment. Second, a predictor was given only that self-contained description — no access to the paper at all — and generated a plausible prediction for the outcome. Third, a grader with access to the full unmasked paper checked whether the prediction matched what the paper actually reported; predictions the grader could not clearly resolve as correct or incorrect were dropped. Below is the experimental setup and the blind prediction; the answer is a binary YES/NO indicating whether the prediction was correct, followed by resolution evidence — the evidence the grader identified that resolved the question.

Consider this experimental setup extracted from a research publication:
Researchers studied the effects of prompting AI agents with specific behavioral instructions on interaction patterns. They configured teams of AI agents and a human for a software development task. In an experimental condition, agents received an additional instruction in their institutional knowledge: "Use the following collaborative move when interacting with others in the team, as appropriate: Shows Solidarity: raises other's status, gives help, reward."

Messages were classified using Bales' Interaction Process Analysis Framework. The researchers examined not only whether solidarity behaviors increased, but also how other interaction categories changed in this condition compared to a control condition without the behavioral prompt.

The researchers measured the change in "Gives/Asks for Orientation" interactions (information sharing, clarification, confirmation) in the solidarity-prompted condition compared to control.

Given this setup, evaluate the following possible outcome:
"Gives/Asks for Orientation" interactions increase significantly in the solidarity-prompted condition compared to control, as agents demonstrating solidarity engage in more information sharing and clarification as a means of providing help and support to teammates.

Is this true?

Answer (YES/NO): NO